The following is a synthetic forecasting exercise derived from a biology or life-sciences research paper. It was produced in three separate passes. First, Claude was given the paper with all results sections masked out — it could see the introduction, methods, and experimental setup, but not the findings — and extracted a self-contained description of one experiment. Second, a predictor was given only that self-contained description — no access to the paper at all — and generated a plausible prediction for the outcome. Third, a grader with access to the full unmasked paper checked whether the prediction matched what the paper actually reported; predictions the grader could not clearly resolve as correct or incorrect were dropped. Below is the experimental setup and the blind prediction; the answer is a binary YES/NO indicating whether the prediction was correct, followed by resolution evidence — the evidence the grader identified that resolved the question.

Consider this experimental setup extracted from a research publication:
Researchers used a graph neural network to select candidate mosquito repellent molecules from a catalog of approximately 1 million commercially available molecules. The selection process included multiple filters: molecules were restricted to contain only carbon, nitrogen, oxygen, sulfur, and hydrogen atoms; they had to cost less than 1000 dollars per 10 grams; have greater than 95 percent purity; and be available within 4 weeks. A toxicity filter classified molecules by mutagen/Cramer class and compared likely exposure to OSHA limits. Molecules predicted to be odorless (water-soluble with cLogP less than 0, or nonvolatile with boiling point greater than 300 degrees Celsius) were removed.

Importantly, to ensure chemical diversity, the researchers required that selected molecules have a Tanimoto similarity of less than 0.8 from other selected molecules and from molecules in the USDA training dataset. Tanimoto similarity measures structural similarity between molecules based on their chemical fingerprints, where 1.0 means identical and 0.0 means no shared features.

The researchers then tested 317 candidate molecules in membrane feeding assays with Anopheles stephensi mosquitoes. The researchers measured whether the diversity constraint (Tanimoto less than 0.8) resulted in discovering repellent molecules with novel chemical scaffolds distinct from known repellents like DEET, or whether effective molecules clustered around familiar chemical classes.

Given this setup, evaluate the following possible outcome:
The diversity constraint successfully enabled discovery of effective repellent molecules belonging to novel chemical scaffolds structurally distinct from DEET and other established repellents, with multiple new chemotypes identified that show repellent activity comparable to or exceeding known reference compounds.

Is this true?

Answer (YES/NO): YES